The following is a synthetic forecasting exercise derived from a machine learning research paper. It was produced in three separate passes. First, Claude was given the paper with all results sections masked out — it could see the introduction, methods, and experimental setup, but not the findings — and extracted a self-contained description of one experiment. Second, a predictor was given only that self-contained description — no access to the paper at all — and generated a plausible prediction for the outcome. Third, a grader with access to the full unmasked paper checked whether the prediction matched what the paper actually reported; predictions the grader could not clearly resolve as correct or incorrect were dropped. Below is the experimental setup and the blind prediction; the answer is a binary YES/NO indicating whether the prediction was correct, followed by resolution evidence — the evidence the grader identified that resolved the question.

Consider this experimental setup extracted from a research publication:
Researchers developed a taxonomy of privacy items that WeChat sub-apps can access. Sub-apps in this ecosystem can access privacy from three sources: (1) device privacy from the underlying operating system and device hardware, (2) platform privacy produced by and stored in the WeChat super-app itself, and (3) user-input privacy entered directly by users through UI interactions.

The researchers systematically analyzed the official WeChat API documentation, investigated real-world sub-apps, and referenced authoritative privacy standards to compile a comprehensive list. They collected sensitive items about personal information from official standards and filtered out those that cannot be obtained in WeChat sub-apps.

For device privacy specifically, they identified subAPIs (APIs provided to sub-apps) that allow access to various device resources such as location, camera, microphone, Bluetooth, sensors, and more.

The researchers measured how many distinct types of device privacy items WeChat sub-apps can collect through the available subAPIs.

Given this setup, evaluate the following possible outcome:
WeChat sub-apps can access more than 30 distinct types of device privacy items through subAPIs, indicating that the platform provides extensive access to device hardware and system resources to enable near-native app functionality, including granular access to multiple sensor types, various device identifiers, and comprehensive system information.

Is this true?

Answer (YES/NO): NO